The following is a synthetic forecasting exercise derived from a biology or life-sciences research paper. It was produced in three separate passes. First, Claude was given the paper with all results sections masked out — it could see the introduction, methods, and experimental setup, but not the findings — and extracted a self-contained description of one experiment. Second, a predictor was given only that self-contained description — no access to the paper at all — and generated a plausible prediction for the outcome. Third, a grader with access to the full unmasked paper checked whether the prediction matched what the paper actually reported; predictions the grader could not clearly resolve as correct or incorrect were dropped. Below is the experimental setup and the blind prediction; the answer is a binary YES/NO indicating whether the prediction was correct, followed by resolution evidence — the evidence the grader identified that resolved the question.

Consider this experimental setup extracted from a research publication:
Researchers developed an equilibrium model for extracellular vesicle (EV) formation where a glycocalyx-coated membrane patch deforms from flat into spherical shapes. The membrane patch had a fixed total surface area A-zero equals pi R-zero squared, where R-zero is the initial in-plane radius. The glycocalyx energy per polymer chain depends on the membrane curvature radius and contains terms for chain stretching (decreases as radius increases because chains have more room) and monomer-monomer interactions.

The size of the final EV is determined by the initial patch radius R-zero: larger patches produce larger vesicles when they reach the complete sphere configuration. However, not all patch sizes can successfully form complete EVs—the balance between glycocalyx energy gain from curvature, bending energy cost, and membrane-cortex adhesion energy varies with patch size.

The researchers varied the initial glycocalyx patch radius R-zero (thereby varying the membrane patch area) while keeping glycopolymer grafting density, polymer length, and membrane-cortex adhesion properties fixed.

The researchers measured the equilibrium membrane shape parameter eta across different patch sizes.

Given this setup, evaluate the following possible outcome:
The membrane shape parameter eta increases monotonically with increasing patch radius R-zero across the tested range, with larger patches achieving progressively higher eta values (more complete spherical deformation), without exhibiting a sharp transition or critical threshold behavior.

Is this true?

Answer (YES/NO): NO